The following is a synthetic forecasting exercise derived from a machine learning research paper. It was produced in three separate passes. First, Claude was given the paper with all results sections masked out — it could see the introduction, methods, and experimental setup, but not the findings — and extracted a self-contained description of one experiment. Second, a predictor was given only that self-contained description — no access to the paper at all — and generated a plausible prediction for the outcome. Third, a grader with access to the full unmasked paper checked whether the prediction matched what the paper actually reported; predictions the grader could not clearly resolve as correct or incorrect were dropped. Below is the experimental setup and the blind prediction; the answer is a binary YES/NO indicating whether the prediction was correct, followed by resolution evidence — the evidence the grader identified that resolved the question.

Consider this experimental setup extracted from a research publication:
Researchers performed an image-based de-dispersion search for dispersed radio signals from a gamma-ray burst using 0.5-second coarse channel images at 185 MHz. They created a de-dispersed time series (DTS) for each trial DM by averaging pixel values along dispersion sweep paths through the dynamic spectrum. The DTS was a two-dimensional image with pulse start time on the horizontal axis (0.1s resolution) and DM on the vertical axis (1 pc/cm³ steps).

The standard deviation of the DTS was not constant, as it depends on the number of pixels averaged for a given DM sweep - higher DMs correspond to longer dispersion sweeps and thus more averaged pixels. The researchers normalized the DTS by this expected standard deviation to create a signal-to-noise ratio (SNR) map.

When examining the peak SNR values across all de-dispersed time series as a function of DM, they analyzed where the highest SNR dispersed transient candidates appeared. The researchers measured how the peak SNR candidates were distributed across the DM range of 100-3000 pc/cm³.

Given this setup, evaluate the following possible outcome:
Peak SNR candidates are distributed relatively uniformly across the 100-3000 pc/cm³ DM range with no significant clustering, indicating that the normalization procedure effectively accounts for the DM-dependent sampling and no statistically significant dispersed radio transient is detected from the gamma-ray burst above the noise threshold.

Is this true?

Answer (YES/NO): NO